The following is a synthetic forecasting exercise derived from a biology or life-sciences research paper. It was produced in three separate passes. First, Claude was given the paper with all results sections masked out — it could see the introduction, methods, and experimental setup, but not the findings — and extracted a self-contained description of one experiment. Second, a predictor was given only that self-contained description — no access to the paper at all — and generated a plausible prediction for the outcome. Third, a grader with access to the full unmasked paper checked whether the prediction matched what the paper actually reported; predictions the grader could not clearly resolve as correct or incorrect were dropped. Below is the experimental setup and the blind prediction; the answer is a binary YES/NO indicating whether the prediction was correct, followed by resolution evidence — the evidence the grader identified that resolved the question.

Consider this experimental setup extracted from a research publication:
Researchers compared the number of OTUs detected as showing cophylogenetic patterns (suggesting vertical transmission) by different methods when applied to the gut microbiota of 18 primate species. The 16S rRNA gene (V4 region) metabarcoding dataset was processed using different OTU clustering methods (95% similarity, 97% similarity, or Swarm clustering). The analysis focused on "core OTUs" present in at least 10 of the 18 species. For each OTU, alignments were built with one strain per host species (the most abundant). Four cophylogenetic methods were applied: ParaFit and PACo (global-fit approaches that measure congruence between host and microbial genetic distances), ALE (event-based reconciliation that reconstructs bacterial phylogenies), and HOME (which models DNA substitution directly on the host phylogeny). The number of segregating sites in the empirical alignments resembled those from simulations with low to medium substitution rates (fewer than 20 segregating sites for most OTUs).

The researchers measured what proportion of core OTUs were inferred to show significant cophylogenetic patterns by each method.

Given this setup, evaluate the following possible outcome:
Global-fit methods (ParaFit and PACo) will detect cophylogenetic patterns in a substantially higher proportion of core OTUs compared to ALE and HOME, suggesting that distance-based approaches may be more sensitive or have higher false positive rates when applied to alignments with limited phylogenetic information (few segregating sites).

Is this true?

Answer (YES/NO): NO